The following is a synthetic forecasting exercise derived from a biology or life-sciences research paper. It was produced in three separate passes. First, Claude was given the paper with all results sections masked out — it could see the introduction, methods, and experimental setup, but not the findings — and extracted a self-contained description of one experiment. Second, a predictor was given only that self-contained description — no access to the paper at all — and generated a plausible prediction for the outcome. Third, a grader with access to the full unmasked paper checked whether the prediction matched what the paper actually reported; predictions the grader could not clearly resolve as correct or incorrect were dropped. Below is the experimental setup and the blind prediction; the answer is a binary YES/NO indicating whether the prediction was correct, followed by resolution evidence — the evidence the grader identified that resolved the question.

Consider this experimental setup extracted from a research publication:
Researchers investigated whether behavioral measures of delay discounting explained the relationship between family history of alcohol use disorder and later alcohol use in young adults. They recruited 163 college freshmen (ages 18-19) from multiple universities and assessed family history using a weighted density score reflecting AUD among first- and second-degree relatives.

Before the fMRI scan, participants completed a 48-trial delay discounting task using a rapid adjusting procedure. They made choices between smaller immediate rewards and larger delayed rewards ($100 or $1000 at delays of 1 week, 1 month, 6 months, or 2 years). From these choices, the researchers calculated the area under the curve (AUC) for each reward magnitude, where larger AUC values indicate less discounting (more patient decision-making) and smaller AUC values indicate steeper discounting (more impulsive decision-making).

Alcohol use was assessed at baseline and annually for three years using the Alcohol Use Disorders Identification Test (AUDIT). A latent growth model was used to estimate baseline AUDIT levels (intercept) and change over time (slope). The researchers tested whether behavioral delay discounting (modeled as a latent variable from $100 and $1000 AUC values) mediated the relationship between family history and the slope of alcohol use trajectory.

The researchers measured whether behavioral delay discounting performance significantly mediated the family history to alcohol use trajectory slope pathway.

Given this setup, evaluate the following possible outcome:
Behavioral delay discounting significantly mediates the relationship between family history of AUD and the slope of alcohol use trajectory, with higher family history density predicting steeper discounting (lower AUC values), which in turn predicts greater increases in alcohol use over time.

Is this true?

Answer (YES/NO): NO